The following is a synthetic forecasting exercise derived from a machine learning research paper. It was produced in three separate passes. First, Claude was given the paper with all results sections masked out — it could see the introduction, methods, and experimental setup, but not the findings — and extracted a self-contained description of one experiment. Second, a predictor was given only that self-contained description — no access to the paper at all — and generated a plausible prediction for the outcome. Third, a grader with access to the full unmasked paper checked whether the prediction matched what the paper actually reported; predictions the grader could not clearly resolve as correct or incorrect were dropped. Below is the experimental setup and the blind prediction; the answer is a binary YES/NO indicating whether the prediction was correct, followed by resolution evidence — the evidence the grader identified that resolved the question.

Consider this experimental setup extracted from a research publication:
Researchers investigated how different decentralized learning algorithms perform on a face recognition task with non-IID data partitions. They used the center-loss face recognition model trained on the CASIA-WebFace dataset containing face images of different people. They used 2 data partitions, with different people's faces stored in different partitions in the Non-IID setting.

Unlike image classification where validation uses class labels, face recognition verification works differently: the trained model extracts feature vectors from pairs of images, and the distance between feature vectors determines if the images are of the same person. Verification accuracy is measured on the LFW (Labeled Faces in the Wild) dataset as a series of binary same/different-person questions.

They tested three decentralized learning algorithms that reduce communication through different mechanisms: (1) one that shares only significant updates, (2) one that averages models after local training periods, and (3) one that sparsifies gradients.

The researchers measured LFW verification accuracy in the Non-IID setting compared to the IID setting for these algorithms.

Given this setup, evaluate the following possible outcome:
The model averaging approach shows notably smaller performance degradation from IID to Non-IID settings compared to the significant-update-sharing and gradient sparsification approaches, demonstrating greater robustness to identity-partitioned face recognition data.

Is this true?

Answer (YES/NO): NO